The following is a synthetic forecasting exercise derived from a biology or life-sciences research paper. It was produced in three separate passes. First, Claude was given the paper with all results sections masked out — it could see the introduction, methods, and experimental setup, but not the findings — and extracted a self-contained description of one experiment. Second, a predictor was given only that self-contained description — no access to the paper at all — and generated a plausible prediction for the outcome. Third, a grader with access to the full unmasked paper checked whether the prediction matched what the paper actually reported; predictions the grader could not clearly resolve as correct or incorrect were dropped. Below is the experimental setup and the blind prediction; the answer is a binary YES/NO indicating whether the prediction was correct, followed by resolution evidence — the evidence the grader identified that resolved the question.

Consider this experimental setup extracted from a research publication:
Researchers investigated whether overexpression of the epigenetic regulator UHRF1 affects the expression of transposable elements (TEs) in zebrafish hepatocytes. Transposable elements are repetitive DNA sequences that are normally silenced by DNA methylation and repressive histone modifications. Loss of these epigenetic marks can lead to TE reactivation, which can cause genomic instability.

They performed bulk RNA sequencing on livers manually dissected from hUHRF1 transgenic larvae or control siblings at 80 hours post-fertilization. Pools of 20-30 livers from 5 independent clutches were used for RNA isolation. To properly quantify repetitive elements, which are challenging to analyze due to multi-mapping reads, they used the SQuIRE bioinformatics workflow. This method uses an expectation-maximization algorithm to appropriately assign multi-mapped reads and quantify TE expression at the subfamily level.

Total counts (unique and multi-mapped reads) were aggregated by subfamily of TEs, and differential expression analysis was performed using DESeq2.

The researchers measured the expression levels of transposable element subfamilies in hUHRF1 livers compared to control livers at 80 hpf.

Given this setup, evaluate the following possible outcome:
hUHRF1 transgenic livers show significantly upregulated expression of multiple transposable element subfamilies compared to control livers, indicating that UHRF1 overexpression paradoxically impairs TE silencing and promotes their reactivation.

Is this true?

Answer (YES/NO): YES